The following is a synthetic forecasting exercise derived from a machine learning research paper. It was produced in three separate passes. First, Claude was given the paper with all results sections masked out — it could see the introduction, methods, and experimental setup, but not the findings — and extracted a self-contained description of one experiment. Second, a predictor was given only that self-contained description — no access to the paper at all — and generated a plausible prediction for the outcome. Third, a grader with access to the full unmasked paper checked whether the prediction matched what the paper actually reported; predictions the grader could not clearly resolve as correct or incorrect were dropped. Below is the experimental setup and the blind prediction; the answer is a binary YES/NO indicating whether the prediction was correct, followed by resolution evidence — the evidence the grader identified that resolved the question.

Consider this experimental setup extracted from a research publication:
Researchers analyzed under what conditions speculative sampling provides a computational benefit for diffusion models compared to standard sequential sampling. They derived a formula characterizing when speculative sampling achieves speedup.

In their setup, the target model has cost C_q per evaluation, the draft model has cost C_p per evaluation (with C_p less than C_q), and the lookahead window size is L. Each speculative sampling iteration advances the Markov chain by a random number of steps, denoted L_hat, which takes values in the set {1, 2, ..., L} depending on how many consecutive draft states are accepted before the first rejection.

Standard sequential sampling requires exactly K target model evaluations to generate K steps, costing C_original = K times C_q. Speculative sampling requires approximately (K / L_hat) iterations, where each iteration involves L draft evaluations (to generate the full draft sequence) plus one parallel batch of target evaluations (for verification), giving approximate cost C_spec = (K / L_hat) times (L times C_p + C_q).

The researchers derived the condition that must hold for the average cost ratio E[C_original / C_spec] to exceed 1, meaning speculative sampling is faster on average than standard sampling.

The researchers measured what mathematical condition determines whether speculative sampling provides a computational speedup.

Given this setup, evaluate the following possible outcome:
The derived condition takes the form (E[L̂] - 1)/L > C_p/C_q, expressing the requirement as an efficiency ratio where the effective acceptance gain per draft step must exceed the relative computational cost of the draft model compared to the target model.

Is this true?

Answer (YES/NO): NO